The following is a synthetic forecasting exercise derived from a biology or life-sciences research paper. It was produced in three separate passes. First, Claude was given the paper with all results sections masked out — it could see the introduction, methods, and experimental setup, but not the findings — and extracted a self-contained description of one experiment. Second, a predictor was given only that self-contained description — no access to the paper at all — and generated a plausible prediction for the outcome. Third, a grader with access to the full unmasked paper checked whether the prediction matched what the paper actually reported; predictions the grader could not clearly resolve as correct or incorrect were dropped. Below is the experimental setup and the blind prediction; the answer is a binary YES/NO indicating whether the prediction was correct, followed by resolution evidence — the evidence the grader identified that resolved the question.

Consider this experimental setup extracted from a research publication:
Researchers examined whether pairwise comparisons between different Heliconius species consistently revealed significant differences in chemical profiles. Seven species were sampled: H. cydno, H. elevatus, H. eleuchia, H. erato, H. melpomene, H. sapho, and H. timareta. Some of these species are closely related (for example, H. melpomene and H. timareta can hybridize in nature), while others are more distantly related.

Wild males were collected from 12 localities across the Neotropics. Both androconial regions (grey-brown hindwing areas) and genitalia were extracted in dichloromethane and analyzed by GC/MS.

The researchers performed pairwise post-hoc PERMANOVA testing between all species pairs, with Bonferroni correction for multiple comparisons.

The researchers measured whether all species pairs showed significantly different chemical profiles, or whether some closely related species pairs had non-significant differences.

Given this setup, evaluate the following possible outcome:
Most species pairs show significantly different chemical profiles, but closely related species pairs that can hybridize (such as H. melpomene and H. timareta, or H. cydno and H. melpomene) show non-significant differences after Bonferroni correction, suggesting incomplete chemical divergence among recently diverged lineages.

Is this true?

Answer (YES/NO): NO